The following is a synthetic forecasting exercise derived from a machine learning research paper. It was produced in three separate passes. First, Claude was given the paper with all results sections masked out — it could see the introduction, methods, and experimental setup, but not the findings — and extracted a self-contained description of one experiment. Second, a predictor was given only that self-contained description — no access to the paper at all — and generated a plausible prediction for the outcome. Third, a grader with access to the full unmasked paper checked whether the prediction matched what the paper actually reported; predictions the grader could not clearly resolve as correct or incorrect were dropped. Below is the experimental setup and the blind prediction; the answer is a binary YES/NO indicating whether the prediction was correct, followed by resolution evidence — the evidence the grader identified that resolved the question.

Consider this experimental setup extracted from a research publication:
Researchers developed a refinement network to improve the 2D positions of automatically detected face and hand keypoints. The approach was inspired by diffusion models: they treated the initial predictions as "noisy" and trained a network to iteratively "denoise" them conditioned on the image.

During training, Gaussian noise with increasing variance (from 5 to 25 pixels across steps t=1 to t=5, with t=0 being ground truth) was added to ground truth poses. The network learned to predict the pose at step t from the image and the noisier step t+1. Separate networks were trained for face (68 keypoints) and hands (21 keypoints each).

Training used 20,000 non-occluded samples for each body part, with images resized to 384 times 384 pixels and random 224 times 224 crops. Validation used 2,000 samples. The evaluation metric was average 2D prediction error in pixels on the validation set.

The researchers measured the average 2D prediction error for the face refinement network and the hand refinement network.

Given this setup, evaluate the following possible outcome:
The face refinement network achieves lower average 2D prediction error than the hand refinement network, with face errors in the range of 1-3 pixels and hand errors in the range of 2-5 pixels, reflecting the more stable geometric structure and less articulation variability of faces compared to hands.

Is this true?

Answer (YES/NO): NO